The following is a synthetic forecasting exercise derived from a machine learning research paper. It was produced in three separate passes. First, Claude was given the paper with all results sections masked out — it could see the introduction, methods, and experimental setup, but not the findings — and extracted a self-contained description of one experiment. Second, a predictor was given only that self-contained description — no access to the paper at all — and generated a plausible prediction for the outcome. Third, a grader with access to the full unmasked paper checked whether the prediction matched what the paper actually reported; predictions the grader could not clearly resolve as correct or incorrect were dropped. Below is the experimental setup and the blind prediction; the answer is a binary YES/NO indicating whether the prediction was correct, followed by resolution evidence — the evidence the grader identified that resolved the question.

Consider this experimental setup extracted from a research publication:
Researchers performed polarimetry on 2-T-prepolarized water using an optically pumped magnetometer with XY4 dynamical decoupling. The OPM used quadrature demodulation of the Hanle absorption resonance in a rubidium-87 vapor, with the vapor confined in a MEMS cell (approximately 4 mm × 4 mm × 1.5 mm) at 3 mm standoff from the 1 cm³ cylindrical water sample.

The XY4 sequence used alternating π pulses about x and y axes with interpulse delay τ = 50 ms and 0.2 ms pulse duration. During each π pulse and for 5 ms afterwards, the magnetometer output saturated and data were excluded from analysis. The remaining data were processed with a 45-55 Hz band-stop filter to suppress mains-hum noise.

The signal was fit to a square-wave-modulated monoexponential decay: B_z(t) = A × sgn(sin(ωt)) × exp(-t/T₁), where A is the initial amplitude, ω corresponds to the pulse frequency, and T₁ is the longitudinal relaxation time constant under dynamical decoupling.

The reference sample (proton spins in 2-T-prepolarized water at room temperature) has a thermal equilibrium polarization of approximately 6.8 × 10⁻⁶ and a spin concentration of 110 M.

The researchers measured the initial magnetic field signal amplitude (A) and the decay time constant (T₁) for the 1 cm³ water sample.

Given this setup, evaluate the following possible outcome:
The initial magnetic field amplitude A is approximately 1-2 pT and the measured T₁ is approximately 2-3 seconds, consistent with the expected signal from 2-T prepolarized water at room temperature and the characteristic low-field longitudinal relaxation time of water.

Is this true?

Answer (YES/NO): NO